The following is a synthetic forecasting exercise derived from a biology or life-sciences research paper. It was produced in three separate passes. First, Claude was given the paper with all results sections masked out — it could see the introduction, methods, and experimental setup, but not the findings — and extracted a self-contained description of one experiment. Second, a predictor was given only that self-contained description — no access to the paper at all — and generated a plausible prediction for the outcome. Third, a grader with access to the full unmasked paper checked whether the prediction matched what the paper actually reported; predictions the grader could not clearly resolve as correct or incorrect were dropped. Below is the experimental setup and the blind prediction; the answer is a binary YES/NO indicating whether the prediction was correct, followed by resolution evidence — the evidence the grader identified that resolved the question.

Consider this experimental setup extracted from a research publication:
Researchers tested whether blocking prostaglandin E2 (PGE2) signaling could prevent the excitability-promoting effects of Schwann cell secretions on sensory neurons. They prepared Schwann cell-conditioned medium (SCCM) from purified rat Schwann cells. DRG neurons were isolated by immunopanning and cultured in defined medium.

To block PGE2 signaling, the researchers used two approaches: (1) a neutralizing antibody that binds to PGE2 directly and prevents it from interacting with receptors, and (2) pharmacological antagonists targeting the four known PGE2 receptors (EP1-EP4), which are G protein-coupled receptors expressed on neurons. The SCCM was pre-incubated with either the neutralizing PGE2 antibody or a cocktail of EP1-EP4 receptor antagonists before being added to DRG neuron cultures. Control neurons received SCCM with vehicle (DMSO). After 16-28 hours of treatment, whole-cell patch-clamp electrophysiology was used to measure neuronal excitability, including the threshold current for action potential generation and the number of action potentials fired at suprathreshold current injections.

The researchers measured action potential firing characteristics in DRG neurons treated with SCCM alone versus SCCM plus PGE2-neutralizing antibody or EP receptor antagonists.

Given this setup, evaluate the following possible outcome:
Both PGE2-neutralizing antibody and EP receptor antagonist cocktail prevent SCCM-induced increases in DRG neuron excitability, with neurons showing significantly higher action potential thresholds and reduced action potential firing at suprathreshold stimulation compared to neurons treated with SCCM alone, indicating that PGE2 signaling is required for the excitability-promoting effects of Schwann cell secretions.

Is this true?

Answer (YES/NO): YES